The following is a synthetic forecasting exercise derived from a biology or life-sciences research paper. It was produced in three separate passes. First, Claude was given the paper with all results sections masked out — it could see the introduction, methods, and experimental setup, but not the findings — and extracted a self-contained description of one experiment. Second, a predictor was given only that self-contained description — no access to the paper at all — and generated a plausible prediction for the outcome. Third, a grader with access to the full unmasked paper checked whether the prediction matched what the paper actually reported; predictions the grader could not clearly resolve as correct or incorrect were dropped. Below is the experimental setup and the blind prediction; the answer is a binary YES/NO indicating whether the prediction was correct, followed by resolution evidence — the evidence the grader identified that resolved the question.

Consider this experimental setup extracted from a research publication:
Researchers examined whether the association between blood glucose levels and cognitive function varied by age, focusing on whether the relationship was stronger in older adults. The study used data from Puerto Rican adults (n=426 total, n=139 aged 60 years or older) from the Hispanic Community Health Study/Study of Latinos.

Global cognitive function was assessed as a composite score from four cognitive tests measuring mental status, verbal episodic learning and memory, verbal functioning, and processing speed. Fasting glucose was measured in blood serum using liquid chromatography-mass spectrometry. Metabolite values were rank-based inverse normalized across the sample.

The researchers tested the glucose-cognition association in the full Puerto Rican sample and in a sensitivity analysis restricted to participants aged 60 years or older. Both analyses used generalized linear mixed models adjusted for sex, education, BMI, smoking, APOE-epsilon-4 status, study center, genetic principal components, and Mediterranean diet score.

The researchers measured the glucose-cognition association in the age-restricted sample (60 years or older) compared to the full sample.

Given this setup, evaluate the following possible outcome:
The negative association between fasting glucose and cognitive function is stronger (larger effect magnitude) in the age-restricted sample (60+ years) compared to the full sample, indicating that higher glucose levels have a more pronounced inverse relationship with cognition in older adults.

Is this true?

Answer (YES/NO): YES